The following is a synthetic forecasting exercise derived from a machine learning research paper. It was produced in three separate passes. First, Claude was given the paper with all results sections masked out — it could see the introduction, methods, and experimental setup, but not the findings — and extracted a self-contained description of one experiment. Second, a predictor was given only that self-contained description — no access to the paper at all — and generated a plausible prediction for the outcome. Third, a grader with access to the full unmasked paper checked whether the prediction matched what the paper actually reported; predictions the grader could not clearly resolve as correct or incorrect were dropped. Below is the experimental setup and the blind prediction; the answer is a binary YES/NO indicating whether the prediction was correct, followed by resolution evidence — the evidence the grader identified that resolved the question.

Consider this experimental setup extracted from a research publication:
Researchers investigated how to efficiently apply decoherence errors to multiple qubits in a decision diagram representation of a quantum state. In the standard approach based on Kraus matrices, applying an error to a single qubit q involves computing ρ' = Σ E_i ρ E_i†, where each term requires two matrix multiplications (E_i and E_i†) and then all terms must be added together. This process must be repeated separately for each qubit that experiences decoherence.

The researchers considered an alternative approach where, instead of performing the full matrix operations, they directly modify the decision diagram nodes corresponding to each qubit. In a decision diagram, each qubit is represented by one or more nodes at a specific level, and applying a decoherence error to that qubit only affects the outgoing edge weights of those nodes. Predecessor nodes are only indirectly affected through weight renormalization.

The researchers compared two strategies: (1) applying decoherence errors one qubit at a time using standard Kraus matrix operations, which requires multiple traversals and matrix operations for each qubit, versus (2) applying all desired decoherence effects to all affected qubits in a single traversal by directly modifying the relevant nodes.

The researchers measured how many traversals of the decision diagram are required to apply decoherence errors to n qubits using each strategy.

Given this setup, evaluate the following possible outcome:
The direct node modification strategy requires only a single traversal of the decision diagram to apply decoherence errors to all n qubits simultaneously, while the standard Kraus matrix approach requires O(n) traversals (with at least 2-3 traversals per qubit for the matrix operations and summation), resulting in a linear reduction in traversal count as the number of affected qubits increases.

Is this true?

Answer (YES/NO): YES